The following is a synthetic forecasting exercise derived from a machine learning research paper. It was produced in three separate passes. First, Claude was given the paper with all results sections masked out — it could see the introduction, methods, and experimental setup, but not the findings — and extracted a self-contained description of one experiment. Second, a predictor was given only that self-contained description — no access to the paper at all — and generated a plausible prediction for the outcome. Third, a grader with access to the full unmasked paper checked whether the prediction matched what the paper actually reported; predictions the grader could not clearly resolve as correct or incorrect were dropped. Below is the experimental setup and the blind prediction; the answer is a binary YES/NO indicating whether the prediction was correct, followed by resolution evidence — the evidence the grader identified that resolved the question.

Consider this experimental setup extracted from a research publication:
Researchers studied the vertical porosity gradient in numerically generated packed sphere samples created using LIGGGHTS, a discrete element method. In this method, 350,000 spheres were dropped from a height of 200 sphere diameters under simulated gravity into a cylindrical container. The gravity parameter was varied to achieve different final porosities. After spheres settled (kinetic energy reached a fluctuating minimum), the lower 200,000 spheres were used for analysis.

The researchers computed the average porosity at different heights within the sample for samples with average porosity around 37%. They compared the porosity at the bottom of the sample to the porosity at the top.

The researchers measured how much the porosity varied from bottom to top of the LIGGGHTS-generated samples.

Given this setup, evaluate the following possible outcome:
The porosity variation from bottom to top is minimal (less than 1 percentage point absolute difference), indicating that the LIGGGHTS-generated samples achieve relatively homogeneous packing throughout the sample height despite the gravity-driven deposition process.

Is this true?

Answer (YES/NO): NO